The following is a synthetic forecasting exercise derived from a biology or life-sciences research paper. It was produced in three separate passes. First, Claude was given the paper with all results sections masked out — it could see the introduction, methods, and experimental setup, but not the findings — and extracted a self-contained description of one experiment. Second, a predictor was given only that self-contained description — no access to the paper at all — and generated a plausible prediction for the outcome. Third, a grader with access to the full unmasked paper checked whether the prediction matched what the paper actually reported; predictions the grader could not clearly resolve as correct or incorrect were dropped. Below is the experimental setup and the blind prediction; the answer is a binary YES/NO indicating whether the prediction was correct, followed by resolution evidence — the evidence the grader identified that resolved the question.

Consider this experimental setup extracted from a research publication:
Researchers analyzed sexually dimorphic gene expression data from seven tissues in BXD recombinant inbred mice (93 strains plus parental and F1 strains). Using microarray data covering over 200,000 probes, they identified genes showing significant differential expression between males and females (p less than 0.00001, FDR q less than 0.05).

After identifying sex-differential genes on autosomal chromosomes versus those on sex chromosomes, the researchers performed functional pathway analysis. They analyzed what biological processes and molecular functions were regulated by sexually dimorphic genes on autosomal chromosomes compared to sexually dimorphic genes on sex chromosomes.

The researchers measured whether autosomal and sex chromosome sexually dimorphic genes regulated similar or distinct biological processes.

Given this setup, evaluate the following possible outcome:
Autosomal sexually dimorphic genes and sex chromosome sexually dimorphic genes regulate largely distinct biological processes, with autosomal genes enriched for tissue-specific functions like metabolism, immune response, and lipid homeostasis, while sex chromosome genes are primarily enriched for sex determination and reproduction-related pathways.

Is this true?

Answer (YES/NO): NO